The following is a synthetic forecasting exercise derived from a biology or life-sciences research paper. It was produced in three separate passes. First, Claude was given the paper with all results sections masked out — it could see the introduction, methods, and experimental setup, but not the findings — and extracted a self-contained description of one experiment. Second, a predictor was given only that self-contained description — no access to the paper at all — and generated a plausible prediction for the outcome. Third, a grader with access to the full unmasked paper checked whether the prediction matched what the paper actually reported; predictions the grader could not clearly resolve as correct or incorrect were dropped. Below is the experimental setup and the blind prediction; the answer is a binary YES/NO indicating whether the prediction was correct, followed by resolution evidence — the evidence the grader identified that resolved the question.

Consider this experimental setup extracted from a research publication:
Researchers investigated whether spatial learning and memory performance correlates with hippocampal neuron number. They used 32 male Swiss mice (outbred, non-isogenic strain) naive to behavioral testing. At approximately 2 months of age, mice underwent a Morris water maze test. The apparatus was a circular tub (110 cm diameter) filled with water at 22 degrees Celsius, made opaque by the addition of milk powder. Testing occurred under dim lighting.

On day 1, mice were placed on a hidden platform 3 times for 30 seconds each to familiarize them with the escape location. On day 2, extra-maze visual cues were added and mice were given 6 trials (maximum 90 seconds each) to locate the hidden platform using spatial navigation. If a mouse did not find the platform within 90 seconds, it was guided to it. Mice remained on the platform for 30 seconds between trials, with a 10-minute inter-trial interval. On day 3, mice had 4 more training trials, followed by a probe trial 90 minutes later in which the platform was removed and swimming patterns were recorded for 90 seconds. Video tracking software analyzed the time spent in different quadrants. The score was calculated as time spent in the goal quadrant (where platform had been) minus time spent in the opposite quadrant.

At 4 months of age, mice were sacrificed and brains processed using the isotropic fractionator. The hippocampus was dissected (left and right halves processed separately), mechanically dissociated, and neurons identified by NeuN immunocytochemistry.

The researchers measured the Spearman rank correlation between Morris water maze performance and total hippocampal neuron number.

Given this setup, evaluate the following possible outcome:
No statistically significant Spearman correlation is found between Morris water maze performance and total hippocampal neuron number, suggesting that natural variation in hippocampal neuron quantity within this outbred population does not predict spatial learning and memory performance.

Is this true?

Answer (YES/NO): YES